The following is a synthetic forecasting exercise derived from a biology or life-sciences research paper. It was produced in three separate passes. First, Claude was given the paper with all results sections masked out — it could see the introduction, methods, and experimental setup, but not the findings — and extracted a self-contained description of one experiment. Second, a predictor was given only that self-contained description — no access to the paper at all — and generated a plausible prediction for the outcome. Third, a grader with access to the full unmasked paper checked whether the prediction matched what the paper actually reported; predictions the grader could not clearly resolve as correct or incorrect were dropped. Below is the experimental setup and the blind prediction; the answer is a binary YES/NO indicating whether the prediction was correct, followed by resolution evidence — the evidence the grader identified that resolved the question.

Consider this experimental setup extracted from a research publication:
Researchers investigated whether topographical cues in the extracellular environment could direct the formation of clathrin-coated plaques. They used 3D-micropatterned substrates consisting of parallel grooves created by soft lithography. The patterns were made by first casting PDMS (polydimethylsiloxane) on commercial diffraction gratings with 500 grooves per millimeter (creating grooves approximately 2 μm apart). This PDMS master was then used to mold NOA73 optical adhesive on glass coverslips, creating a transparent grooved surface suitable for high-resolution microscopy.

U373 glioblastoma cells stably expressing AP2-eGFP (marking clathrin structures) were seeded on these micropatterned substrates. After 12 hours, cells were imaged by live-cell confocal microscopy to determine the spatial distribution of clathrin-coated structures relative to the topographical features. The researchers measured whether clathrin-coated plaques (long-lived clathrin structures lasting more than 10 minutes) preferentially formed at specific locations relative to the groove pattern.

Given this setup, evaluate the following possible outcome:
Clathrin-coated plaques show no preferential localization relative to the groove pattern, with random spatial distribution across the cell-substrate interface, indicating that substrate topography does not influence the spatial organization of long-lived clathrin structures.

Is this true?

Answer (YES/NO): NO